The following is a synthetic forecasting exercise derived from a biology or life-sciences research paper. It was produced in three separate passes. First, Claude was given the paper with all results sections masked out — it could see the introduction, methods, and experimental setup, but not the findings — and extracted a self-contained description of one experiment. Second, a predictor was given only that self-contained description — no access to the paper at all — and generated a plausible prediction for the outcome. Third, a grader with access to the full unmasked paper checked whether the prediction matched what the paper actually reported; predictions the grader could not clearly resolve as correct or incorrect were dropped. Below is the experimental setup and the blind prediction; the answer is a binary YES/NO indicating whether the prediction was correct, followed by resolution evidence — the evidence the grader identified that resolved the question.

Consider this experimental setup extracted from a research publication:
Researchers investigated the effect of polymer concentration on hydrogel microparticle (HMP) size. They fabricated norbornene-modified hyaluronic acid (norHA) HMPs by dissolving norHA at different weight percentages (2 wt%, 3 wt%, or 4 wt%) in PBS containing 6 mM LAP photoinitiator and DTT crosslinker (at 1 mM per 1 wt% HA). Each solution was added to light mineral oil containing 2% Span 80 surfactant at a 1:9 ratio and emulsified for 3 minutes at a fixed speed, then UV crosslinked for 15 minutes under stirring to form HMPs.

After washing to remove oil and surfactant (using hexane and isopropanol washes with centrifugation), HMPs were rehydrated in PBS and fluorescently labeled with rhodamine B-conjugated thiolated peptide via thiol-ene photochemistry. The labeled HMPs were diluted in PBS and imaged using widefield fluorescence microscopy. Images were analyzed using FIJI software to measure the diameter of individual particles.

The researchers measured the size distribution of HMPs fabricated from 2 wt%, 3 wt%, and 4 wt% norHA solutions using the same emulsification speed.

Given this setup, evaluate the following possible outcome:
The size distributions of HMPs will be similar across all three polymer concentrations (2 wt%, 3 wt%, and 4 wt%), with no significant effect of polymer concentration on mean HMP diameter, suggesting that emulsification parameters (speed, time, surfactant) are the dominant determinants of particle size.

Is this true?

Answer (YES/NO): YES